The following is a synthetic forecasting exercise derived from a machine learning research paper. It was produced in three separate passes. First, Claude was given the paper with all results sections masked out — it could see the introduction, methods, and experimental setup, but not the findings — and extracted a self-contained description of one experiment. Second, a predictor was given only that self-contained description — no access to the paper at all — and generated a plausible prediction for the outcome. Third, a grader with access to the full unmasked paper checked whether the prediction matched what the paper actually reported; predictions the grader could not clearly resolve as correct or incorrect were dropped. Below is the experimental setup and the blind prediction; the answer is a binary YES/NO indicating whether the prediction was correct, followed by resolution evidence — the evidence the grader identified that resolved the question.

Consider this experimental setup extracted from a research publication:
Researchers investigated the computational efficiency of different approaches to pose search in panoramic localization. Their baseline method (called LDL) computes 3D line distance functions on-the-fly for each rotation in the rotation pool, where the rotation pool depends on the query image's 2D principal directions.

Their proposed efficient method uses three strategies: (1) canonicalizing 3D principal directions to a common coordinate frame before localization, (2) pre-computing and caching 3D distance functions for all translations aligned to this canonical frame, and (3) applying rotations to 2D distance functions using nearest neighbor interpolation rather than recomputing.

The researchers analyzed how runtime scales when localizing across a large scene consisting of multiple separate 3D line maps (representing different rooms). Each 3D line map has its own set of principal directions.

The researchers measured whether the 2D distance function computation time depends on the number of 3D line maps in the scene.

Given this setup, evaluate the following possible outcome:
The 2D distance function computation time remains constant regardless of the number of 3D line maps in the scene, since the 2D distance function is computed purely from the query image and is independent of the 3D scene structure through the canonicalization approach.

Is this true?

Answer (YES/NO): YES